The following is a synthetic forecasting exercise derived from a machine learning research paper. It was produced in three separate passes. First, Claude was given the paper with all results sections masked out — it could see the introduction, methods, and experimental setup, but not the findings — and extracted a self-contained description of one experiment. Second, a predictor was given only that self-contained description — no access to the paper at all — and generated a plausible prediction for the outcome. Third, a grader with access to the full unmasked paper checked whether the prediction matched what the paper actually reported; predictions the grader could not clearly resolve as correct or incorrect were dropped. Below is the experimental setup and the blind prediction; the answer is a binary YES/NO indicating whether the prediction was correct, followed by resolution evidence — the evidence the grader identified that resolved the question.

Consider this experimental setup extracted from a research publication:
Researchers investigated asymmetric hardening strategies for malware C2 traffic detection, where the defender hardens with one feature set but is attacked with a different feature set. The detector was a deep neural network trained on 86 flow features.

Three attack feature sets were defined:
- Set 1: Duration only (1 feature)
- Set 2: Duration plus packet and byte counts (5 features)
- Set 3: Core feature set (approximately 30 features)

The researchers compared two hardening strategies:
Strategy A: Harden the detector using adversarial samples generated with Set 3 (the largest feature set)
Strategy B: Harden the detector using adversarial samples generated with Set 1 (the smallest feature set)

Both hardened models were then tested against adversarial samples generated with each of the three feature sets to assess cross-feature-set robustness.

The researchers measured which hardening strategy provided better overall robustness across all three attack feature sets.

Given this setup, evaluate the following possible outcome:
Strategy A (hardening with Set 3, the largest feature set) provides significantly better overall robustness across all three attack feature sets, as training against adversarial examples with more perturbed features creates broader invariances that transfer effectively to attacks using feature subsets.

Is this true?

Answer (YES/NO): NO